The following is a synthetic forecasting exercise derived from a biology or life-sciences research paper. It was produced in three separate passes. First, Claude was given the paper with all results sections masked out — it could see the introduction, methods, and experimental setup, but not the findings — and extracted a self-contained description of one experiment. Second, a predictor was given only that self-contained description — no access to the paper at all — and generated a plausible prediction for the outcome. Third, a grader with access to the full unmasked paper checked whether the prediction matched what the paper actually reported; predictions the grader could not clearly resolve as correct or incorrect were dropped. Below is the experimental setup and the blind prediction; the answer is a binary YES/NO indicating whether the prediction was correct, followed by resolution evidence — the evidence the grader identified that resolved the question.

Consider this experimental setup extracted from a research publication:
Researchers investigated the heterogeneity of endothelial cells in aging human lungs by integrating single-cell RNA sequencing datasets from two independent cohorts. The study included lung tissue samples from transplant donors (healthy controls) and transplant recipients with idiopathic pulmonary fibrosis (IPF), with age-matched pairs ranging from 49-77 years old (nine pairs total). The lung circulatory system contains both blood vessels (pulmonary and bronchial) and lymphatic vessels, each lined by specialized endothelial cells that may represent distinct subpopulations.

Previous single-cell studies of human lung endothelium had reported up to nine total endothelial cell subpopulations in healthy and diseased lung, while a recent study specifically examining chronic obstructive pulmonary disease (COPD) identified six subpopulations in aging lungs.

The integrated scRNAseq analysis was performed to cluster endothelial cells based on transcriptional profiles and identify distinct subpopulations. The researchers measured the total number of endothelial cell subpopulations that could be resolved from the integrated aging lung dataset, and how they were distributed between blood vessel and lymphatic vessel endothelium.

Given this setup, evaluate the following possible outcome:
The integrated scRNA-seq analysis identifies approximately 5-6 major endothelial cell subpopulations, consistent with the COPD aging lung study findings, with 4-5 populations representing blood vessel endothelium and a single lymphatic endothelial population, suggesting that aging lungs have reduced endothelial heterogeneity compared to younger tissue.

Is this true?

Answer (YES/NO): NO